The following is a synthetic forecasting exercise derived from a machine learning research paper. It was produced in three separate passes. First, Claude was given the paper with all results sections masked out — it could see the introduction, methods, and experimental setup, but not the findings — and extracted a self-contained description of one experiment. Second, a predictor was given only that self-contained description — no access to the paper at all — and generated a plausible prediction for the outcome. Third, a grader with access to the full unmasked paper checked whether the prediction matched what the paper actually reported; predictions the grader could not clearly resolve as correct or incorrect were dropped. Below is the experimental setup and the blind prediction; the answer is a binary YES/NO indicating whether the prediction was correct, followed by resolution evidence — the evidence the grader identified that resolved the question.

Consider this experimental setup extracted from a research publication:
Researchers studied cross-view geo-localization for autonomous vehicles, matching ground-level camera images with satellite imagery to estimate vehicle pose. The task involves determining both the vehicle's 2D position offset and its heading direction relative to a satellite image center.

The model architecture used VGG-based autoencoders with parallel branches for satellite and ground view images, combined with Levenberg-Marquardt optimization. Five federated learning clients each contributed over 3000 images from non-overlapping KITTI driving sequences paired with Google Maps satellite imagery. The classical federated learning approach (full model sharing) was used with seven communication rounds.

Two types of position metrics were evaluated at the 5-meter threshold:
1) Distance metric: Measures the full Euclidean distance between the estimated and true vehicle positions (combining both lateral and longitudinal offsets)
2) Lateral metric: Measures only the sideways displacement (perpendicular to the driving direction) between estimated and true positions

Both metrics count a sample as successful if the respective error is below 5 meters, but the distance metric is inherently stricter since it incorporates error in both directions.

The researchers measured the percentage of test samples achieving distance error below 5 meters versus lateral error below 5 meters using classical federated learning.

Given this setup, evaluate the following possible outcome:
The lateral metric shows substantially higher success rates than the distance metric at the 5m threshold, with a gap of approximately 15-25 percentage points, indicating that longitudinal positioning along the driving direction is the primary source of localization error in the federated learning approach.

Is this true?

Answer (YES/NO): NO